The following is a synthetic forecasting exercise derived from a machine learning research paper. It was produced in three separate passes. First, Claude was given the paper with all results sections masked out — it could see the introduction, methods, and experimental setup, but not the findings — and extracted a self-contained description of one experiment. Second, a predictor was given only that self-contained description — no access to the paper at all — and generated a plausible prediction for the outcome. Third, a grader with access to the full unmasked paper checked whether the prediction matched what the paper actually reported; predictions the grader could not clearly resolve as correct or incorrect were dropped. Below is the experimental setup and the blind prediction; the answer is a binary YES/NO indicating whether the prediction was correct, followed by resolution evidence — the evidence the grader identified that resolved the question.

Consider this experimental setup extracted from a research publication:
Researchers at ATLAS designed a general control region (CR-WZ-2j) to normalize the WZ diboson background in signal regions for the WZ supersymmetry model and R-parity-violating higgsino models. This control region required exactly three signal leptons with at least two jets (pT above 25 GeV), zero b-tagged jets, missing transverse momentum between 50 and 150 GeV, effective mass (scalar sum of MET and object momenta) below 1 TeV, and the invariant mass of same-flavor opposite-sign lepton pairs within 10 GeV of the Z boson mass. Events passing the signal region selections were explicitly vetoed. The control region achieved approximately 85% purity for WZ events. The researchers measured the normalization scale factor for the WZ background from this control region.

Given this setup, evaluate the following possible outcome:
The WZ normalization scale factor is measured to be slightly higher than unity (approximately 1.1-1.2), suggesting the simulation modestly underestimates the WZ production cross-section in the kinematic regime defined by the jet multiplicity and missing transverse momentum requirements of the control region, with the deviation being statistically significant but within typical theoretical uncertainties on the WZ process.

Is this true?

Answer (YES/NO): NO